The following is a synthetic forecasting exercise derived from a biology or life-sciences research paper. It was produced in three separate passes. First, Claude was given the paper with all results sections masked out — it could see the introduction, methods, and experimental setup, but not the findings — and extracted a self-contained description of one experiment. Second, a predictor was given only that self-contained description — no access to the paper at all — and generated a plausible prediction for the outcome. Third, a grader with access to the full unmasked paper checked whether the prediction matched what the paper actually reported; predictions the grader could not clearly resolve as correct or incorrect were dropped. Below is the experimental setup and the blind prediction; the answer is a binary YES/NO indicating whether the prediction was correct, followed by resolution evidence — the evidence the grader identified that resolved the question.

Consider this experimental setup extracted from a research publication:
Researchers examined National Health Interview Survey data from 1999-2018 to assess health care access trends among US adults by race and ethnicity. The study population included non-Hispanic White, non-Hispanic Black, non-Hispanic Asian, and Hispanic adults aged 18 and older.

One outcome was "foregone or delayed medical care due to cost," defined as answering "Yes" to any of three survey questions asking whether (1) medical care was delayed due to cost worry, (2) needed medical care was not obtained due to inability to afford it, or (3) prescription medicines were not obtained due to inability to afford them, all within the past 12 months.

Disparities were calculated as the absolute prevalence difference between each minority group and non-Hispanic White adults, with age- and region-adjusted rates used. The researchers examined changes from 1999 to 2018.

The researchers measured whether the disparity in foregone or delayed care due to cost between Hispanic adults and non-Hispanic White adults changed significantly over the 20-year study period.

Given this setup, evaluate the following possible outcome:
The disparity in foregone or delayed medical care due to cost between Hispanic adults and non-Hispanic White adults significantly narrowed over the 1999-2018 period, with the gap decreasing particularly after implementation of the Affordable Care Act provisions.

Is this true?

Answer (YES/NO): NO